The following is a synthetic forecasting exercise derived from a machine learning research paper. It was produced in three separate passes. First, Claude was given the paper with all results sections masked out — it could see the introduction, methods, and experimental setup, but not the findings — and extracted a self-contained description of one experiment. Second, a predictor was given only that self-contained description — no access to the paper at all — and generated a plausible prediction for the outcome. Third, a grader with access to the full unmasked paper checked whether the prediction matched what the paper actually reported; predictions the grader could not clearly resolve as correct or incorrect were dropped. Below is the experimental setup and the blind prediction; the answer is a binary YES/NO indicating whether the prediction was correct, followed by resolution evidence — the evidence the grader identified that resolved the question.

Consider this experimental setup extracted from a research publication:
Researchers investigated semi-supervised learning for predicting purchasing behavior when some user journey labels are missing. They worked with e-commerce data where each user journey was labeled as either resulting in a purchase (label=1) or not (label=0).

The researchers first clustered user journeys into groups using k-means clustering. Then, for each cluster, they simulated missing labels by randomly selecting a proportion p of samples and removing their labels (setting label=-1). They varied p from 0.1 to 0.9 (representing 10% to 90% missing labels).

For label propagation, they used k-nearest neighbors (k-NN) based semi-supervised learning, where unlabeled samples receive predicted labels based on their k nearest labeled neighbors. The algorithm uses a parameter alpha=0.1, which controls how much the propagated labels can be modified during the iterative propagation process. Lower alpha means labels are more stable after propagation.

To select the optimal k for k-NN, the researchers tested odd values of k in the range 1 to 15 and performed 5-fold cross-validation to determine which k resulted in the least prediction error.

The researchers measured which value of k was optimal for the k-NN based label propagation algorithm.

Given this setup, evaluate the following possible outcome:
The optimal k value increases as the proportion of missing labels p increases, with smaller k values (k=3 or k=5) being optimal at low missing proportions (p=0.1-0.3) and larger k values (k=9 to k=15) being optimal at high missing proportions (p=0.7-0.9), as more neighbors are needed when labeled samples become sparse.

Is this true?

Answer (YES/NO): NO